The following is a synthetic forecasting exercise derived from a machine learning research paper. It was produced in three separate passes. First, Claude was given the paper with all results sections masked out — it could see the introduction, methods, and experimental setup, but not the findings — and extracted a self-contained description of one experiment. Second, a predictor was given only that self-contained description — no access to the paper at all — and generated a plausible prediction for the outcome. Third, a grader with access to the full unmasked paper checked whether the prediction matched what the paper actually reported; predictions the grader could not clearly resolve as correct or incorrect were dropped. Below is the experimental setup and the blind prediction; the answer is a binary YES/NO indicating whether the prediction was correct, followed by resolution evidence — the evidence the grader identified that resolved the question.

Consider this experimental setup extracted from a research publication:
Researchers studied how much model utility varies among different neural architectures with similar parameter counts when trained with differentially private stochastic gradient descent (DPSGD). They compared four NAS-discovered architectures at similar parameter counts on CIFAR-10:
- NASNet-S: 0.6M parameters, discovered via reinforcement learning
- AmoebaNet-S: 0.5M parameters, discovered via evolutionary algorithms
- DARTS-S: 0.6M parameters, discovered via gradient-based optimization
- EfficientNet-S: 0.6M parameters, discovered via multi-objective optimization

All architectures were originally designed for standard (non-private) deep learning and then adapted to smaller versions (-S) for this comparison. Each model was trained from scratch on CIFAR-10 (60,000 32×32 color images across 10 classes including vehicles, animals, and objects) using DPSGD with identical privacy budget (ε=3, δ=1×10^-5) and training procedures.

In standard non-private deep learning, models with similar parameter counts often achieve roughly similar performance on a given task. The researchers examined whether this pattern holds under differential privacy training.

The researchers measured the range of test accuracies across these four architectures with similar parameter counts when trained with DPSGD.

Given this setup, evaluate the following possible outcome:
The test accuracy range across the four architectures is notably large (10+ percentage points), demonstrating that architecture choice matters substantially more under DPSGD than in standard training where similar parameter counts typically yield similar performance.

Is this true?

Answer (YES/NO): YES